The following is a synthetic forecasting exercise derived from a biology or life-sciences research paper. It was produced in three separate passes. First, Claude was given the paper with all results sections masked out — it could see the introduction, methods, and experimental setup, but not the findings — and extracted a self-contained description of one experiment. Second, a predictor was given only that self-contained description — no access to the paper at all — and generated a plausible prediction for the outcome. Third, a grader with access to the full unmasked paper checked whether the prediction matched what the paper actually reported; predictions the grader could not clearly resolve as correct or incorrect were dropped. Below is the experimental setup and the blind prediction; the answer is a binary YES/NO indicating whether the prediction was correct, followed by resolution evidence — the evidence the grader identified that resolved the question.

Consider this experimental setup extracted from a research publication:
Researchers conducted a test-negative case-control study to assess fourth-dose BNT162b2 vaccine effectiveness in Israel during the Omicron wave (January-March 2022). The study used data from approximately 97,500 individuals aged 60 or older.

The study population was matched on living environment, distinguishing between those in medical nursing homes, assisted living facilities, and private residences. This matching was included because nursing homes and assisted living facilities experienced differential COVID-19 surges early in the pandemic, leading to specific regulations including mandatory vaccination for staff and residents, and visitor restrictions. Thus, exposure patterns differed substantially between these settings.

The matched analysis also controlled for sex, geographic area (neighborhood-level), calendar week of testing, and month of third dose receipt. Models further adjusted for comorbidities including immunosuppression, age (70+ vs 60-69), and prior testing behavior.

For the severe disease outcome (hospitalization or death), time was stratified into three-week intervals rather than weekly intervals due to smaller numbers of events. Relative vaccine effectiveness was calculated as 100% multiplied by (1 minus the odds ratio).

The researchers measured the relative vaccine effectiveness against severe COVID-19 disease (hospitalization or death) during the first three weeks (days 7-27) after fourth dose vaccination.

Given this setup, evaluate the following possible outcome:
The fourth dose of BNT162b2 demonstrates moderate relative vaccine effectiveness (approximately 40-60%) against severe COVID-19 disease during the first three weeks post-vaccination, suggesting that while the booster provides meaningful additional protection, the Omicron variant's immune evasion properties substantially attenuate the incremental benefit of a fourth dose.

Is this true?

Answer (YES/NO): NO